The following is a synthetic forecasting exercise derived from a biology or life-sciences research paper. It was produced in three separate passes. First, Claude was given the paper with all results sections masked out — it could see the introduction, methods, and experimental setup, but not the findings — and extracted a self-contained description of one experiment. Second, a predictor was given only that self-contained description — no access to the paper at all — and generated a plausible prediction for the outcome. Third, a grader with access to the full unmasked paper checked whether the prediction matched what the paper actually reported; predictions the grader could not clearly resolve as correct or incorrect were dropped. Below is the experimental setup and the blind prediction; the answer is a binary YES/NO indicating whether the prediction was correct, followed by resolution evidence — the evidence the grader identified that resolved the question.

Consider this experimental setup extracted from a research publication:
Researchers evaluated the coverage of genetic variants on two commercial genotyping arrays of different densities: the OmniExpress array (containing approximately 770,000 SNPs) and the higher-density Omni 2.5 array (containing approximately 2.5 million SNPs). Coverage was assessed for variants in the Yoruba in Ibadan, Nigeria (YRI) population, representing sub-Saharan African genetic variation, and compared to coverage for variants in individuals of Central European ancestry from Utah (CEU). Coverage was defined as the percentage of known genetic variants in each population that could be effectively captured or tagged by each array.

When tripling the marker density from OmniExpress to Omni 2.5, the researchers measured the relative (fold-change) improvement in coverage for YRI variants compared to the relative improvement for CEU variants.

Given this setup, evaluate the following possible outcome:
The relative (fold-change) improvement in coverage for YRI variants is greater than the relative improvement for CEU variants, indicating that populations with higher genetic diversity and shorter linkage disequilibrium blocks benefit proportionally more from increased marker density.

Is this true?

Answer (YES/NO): YES